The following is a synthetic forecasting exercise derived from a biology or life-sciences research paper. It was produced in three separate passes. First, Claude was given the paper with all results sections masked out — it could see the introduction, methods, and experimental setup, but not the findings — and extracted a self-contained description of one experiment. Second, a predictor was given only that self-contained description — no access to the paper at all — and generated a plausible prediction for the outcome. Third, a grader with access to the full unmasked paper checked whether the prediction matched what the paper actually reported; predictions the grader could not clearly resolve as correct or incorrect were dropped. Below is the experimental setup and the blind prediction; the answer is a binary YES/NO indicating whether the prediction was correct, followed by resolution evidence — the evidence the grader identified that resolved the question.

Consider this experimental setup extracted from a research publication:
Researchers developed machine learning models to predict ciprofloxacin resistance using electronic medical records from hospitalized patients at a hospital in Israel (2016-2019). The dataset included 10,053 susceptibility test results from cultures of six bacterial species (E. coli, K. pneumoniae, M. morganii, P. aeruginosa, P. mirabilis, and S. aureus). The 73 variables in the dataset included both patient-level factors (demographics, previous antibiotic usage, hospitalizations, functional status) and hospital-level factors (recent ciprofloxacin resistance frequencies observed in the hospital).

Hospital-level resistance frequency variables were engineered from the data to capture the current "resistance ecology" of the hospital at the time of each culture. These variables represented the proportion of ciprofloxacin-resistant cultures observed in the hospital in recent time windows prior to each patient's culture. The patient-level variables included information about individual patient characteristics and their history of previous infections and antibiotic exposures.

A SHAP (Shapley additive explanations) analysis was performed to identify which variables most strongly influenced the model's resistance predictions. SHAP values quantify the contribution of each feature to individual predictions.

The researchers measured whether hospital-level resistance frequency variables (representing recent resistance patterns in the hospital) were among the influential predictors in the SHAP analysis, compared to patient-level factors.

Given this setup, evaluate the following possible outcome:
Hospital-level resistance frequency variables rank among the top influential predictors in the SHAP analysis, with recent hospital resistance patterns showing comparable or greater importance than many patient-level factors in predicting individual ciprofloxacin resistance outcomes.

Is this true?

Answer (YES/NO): YES